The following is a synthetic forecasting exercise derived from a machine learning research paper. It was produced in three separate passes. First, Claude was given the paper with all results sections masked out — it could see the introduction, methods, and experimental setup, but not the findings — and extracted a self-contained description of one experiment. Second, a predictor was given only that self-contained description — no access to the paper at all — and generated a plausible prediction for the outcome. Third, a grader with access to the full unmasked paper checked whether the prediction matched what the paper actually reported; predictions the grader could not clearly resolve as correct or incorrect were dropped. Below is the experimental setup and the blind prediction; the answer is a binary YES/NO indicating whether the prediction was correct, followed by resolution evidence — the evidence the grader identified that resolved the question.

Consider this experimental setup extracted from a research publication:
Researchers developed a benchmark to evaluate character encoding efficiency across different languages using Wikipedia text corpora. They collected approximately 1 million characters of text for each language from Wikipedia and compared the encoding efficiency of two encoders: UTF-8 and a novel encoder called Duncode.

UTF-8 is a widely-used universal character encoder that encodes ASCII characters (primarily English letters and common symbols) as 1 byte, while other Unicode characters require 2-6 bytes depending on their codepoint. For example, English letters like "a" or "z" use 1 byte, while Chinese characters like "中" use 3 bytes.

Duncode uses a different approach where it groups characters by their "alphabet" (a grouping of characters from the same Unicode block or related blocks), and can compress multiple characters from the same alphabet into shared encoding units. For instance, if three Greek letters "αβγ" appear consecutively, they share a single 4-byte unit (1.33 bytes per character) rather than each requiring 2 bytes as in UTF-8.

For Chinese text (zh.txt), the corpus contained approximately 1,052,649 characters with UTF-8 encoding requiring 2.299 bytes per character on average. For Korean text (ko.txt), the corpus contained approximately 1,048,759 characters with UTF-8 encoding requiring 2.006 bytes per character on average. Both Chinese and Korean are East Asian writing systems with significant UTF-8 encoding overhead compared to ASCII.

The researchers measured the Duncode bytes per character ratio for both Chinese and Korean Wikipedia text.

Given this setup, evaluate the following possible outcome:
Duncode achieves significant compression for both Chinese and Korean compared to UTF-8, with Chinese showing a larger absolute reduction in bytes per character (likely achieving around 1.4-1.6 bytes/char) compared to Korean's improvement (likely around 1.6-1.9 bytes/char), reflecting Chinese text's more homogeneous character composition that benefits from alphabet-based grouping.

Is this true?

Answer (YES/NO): NO